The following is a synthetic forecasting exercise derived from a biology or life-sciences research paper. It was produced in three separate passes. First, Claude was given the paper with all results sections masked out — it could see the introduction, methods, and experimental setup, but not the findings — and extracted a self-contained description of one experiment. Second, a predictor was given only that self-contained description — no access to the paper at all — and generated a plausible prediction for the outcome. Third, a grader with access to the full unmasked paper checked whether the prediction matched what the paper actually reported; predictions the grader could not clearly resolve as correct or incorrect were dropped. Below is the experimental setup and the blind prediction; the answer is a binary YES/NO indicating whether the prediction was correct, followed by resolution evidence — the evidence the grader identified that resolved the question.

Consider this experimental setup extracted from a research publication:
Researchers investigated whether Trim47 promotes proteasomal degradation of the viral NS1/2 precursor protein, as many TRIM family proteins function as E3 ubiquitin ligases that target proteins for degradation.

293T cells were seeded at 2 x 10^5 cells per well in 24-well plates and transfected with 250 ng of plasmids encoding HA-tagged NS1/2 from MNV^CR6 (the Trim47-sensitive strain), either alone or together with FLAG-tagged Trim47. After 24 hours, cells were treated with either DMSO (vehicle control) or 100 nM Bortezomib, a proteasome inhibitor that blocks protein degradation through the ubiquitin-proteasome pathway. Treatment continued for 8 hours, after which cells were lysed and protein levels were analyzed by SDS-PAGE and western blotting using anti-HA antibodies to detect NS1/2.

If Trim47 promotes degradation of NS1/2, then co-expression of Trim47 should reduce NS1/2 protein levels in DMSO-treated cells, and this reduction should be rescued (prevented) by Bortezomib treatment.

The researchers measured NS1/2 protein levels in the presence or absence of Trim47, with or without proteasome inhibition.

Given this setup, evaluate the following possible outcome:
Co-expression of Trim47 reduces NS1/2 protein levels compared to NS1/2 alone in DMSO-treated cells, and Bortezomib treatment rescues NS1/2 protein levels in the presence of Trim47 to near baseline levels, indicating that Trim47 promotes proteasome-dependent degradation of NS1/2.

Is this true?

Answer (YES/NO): NO